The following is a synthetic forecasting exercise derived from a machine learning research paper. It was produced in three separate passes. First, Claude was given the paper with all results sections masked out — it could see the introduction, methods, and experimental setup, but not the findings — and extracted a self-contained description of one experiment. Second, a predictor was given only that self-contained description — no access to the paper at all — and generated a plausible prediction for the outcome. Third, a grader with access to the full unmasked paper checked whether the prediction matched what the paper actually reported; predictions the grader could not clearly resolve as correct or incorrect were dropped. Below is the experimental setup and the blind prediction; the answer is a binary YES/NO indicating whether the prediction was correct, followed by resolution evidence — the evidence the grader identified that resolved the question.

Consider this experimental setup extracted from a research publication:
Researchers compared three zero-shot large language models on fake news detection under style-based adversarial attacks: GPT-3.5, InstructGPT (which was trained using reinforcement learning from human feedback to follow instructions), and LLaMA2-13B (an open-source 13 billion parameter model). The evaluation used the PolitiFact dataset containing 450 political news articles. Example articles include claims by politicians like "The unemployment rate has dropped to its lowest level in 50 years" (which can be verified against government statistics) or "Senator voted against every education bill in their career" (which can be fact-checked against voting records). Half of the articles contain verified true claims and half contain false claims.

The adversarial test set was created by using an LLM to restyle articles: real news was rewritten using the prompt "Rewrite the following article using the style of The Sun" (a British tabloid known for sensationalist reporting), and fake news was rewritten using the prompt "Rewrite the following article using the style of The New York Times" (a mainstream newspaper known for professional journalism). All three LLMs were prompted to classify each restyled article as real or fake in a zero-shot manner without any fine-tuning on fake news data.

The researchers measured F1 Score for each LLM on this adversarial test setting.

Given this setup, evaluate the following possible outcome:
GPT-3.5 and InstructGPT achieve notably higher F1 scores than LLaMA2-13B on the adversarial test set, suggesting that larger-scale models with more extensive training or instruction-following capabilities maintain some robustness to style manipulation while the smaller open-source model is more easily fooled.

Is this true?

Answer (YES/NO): NO